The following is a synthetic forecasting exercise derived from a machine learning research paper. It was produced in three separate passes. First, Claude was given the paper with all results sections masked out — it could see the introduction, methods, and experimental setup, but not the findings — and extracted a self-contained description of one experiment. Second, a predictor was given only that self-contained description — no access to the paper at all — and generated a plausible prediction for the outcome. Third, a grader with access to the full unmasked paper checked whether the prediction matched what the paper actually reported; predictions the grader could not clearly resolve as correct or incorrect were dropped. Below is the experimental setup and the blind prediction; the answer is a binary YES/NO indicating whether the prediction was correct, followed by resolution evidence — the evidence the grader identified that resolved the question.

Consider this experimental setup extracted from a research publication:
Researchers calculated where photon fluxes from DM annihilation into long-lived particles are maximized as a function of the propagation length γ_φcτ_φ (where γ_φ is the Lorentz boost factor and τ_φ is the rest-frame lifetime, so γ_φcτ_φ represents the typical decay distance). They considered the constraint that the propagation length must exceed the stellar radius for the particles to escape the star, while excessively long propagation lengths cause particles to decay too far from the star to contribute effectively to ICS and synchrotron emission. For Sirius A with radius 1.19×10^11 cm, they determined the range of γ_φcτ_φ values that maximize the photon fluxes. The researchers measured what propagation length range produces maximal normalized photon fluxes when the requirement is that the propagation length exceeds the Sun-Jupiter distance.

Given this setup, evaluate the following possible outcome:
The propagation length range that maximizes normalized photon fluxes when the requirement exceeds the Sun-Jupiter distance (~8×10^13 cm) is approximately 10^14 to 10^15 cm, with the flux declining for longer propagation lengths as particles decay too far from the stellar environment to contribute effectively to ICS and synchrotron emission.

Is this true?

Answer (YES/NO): NO